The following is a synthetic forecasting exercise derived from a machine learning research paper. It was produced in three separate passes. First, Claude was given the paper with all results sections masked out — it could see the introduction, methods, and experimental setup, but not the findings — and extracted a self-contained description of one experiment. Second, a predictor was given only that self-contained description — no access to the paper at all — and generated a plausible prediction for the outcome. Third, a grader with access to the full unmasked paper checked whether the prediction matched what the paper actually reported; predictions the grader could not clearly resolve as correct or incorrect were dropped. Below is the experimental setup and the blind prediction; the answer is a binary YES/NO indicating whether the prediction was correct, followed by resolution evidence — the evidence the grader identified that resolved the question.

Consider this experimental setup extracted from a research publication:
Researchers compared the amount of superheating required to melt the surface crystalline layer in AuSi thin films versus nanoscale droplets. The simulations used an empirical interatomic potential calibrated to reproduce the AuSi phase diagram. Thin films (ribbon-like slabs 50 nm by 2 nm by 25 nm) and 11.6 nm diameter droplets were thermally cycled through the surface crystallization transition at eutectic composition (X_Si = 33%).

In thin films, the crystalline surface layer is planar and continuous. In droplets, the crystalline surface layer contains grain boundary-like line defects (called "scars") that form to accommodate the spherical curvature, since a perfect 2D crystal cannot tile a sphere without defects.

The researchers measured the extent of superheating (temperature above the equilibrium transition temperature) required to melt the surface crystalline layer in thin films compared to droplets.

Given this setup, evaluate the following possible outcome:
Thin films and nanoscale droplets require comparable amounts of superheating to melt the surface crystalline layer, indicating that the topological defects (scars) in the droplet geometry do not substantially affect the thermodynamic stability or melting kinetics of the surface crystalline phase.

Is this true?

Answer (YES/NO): NO